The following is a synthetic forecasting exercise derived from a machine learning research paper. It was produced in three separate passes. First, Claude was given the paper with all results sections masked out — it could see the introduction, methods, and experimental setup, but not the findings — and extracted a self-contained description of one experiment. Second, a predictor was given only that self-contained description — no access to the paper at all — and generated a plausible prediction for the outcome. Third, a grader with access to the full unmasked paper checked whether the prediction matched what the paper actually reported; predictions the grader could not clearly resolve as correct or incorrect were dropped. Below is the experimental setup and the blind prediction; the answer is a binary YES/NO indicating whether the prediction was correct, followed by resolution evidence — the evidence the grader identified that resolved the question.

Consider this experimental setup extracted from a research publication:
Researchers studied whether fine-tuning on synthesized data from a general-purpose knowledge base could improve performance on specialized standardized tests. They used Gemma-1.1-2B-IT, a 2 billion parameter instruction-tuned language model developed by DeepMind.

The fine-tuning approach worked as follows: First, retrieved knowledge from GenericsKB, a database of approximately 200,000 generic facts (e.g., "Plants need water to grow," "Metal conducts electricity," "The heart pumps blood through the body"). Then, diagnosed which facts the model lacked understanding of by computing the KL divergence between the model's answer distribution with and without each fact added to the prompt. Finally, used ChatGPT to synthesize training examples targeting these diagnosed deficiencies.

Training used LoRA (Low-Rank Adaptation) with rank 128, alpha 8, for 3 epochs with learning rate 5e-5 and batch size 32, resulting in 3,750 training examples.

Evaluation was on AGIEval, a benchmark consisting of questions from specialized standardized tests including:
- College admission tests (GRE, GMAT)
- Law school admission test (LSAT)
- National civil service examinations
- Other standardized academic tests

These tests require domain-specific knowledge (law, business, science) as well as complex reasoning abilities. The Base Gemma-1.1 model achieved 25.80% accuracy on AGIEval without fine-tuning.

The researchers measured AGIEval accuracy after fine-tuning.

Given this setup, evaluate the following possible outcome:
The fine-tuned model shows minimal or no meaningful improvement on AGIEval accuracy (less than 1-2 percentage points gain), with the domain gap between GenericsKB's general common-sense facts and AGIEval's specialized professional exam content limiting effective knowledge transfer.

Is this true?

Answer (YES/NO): YES